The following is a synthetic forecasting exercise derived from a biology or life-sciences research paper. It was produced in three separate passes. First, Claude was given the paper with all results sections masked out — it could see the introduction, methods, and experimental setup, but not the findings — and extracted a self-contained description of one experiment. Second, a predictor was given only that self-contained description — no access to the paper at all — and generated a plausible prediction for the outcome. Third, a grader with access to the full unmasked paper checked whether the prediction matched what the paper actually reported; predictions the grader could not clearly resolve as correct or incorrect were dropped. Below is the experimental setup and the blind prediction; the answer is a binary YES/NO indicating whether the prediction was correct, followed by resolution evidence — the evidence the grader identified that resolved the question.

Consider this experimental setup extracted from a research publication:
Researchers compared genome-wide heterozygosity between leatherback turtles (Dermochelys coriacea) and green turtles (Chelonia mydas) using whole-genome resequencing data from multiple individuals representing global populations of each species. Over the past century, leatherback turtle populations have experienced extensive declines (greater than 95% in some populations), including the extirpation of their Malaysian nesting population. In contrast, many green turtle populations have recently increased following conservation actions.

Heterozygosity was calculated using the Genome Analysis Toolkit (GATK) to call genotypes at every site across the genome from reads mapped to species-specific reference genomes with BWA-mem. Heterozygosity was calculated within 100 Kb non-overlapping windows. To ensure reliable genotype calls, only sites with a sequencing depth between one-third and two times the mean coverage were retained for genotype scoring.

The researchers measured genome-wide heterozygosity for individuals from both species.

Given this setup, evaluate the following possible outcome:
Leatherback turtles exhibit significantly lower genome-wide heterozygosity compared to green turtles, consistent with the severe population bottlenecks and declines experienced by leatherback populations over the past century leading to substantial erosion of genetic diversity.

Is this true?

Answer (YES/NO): NO